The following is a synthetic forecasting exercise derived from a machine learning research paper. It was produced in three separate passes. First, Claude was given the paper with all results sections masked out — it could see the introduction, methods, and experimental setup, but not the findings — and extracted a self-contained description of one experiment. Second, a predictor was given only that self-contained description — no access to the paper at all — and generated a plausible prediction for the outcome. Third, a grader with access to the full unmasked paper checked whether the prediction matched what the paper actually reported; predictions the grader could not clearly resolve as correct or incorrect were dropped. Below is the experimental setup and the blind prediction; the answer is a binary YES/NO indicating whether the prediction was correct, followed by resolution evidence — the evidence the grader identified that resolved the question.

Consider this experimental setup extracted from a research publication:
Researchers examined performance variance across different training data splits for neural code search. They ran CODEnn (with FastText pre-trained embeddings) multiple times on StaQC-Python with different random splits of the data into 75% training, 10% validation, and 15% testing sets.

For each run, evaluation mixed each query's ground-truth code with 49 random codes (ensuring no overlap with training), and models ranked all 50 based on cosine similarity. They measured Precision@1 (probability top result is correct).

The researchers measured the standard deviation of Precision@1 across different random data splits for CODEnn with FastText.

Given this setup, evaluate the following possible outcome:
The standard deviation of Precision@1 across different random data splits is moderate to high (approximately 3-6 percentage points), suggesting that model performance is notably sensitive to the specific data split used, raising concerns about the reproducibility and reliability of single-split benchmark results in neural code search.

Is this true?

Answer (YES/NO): NO